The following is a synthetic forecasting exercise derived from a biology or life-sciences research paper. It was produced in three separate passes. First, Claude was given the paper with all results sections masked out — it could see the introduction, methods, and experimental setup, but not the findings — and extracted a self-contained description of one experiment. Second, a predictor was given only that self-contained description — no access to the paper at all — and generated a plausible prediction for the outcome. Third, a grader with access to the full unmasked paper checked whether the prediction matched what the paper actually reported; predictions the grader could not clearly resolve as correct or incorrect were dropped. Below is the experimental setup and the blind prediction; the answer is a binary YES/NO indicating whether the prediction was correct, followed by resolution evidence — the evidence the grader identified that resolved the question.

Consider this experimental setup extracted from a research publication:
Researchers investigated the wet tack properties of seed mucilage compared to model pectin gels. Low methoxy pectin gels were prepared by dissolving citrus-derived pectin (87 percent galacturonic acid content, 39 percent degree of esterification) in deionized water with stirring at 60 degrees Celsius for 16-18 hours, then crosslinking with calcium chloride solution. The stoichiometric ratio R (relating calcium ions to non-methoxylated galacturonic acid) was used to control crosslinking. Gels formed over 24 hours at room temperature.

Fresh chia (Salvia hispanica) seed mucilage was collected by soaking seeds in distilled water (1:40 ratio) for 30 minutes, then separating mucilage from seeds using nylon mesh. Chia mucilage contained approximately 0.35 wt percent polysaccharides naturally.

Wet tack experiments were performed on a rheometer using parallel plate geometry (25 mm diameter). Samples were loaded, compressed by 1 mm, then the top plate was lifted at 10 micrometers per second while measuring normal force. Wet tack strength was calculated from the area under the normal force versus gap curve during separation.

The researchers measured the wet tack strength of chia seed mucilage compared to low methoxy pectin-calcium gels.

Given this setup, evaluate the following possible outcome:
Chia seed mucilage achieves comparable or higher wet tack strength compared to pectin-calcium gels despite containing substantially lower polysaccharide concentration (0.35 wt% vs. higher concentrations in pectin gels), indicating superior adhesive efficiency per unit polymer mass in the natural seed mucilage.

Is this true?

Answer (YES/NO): NO